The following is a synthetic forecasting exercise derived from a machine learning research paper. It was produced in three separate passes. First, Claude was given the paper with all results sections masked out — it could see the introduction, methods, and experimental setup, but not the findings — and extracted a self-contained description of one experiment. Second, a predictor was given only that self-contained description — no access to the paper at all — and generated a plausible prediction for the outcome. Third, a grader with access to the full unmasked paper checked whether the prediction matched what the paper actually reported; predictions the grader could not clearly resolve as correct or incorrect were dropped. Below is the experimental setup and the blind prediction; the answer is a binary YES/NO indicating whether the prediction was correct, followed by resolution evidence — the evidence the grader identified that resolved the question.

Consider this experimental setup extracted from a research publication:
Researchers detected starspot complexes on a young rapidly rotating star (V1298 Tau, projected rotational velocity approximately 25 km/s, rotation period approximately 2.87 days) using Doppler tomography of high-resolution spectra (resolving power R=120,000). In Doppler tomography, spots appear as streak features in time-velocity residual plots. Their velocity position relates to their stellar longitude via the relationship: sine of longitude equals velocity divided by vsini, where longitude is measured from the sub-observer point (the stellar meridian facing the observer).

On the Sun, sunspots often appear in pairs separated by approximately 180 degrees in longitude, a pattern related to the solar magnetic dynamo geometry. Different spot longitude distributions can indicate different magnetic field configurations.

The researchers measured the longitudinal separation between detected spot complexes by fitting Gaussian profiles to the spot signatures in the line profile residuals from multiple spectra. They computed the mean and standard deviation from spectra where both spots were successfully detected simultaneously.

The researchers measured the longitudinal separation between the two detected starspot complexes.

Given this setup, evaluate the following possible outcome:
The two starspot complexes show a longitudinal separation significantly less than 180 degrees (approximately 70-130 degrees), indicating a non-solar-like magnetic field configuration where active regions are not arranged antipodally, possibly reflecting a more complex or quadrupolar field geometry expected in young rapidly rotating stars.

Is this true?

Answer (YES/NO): NO